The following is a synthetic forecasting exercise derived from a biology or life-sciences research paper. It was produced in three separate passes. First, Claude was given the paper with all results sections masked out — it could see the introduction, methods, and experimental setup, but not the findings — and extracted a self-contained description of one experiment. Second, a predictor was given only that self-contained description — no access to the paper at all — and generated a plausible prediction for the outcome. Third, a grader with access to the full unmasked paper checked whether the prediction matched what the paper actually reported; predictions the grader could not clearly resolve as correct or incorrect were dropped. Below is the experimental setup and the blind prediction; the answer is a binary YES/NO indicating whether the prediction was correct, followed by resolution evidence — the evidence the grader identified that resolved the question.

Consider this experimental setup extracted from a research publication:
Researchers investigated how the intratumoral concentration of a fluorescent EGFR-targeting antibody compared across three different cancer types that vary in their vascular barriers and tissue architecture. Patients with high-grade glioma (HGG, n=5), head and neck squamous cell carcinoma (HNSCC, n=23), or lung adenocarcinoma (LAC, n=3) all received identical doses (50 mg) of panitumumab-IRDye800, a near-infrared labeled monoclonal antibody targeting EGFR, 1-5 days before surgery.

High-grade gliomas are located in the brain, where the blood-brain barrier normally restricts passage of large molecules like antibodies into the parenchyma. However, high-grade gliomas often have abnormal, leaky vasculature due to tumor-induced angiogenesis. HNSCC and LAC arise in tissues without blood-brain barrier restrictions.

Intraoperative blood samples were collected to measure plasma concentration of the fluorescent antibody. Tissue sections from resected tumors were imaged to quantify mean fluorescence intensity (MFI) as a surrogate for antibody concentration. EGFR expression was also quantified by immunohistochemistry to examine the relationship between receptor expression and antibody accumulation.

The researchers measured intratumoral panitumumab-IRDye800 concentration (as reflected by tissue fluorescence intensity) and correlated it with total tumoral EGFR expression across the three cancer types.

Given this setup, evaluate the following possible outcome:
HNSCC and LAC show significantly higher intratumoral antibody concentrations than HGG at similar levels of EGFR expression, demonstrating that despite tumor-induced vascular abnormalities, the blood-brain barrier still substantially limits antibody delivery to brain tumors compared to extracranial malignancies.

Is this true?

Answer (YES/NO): NO